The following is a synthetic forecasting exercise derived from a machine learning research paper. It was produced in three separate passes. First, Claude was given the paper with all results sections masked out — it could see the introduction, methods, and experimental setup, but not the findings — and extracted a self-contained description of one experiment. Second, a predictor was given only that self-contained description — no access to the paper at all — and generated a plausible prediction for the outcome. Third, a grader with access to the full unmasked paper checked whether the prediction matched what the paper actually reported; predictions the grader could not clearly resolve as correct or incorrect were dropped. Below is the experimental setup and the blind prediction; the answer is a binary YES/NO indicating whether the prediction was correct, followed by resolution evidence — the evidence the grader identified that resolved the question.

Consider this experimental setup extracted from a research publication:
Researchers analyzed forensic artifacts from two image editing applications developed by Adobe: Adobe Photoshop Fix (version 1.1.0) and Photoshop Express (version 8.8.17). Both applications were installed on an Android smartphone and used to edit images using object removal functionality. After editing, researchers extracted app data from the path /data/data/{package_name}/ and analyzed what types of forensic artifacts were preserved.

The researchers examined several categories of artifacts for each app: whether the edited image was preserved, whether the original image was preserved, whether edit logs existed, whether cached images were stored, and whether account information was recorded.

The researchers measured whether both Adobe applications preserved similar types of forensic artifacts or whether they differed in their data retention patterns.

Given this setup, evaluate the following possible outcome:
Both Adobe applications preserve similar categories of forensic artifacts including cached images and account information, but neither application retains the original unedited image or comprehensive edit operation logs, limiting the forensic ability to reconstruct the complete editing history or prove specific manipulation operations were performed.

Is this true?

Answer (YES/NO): NO